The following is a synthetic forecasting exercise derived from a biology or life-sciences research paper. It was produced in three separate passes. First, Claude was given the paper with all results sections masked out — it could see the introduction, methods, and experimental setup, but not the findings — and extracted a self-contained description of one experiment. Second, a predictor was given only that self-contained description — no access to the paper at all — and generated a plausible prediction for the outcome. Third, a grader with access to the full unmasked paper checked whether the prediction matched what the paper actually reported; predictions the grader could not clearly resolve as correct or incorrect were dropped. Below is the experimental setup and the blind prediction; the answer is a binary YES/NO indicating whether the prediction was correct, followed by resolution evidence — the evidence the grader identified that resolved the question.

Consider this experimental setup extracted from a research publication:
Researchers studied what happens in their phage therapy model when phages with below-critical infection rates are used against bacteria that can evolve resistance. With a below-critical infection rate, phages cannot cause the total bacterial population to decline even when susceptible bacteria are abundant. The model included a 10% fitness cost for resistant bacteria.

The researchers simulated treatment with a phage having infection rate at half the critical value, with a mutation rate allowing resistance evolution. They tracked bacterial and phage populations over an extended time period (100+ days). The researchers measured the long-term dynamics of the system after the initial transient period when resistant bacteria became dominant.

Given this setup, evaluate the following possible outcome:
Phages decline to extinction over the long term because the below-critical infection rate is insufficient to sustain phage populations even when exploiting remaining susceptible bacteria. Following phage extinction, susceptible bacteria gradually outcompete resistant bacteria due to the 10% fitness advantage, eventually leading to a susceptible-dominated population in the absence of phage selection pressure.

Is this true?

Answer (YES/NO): NO